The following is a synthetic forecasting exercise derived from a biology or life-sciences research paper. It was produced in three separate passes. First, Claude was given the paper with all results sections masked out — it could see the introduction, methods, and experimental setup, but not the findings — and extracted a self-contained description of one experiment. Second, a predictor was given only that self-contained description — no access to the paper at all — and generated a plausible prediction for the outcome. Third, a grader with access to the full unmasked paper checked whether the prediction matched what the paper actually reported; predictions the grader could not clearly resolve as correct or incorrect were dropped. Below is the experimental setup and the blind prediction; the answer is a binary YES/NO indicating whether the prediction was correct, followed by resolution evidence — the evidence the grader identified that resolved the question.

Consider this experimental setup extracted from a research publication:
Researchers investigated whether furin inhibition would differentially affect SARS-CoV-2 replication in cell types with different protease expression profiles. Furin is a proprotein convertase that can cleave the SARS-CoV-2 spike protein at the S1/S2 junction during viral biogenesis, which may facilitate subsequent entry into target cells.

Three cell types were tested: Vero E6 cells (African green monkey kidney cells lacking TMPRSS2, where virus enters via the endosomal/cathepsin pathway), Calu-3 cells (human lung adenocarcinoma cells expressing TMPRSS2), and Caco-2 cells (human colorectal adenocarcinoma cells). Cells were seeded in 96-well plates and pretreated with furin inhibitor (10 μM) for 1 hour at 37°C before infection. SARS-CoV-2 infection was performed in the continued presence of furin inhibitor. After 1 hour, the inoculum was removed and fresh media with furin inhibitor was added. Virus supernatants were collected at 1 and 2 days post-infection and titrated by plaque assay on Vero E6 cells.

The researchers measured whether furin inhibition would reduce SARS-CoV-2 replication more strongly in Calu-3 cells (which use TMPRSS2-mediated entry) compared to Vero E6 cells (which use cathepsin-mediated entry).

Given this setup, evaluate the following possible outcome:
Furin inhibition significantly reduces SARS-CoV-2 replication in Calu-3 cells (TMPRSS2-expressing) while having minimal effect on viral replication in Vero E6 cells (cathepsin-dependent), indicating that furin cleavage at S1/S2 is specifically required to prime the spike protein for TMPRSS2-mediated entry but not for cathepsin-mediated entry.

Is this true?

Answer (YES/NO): NO